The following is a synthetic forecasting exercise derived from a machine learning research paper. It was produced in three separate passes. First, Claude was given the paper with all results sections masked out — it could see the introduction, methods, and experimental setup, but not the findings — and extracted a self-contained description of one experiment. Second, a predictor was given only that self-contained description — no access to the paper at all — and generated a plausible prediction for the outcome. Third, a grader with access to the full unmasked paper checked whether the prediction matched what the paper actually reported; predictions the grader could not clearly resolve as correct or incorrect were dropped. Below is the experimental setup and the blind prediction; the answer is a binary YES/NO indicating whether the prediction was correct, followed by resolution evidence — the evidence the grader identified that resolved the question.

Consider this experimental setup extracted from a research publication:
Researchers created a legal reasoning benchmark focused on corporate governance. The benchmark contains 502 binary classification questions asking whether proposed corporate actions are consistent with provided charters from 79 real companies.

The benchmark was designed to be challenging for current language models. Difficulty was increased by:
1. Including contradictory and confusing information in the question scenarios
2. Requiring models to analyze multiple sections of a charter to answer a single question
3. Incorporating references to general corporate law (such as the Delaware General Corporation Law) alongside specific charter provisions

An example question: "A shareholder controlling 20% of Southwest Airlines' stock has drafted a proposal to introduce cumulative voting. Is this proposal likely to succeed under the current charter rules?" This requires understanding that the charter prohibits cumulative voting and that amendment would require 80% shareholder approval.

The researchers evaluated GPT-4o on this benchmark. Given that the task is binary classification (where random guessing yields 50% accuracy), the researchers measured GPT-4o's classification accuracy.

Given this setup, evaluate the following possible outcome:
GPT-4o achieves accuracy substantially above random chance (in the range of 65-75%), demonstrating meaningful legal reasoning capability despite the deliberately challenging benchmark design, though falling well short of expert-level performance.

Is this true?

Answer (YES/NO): NO